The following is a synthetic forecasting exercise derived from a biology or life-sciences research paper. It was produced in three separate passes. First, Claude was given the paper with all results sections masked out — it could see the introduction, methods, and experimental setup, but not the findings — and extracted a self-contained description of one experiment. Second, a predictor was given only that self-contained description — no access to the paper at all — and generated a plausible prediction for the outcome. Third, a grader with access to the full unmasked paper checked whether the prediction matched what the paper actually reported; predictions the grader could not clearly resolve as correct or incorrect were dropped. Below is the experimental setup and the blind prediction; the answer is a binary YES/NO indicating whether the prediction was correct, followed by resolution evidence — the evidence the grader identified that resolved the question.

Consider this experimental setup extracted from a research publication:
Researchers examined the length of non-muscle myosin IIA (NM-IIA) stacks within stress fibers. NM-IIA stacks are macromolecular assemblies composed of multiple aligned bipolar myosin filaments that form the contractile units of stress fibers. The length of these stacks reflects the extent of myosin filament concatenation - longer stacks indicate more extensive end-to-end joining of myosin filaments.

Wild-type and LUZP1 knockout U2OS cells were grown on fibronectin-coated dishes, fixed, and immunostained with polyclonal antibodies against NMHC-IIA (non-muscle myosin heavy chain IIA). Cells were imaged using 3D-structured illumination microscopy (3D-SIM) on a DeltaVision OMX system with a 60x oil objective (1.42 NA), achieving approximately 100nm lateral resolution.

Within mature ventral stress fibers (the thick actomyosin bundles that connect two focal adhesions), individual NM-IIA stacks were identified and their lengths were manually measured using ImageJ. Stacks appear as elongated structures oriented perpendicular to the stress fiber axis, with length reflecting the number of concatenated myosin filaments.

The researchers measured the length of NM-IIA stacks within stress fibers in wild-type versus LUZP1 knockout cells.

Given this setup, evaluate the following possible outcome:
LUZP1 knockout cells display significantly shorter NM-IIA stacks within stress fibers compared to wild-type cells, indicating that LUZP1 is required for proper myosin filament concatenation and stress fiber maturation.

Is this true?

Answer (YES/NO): YES